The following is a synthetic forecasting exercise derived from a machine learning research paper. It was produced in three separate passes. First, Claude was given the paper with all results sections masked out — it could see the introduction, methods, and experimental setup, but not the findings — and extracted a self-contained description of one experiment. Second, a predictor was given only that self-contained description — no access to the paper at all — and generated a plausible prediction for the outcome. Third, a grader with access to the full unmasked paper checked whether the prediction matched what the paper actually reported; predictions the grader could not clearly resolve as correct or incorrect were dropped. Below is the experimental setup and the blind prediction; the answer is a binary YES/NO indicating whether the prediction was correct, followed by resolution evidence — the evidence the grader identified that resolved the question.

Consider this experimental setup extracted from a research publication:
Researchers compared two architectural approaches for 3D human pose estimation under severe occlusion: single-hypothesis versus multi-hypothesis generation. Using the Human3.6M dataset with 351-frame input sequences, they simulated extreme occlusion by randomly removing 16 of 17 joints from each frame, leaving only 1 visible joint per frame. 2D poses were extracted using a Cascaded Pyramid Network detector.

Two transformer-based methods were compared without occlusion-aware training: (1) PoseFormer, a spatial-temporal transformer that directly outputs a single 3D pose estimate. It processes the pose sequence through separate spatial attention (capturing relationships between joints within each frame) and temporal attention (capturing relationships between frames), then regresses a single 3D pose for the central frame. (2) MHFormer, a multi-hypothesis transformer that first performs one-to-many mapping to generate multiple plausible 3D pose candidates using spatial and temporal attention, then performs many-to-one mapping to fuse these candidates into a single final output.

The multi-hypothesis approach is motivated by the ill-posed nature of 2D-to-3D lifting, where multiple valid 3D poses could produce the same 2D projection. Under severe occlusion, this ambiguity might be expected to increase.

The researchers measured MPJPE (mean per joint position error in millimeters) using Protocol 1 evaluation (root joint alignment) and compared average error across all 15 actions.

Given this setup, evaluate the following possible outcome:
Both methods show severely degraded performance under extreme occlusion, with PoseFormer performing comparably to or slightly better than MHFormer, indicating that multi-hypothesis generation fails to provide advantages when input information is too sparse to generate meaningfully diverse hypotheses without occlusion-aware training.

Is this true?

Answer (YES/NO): YES